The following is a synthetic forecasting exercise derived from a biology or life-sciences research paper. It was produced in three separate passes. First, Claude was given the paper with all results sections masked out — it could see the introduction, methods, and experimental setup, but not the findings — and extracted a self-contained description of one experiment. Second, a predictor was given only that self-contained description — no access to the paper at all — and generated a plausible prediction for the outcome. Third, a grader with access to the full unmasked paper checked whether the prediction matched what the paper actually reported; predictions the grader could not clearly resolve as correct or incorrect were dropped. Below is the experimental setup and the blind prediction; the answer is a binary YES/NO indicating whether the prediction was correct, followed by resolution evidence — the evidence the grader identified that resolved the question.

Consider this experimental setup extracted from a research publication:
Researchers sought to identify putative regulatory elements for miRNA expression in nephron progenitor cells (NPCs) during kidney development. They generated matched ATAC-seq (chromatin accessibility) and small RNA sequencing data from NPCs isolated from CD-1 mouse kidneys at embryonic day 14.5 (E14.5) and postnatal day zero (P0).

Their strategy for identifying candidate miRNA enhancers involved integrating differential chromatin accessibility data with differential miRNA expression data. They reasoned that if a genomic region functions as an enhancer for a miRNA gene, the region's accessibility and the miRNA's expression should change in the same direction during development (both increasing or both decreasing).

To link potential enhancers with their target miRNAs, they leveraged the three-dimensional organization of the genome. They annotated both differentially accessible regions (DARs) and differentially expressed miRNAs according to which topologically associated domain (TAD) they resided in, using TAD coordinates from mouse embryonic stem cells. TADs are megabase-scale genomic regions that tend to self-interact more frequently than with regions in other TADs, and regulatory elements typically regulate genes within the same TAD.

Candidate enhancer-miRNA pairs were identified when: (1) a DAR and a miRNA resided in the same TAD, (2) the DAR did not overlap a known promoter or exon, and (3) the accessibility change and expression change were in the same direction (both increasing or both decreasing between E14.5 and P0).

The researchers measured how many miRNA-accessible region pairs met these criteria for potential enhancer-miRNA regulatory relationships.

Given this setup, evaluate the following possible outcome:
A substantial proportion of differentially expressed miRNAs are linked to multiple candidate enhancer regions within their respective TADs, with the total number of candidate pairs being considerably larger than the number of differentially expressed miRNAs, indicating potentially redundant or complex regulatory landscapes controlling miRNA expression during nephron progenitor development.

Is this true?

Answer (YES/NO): NO